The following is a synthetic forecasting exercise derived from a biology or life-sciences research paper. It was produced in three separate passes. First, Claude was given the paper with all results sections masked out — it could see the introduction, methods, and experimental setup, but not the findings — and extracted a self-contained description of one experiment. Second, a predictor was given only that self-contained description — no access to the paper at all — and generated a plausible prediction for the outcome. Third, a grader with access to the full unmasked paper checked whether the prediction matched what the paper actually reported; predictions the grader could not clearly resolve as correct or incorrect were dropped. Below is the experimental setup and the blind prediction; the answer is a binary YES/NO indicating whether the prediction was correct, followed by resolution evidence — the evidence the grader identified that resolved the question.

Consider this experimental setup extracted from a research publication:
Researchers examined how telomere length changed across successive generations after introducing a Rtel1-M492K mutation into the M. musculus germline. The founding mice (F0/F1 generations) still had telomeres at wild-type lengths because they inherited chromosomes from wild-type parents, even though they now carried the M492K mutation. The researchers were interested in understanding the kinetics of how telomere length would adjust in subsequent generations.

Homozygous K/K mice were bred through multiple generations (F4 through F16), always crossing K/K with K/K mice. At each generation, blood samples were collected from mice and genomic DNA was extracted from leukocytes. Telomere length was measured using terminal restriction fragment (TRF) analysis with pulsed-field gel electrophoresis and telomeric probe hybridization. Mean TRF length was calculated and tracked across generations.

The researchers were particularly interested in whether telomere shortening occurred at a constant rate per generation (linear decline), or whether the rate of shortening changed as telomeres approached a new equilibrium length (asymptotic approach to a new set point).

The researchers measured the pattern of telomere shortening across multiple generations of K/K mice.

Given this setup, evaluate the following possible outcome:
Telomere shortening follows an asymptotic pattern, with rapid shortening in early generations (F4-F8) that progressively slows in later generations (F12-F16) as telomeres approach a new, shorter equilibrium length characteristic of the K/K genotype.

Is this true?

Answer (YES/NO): NO